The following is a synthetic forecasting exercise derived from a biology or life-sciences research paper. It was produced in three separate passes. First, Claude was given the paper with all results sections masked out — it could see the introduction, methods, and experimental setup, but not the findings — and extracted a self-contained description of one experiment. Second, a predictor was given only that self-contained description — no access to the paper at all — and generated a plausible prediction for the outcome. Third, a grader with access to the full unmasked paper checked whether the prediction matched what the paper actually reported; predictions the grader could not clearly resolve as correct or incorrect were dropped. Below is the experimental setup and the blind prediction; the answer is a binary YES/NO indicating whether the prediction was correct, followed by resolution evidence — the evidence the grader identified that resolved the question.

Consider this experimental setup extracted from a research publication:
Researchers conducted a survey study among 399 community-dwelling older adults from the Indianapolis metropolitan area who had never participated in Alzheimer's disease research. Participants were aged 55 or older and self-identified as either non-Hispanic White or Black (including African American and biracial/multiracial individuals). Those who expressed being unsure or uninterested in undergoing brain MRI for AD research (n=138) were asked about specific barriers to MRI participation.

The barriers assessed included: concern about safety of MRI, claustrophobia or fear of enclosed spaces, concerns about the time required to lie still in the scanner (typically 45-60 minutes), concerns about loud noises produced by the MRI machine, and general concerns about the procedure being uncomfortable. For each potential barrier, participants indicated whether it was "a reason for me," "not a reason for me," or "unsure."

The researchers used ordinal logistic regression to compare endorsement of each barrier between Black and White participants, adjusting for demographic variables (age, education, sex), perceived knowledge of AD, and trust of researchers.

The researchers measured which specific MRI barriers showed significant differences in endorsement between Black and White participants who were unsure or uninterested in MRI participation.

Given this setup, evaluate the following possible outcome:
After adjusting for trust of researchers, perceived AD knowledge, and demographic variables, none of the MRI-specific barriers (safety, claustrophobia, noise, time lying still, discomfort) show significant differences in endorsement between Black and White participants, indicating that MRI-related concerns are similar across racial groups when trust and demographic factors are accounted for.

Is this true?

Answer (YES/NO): NO